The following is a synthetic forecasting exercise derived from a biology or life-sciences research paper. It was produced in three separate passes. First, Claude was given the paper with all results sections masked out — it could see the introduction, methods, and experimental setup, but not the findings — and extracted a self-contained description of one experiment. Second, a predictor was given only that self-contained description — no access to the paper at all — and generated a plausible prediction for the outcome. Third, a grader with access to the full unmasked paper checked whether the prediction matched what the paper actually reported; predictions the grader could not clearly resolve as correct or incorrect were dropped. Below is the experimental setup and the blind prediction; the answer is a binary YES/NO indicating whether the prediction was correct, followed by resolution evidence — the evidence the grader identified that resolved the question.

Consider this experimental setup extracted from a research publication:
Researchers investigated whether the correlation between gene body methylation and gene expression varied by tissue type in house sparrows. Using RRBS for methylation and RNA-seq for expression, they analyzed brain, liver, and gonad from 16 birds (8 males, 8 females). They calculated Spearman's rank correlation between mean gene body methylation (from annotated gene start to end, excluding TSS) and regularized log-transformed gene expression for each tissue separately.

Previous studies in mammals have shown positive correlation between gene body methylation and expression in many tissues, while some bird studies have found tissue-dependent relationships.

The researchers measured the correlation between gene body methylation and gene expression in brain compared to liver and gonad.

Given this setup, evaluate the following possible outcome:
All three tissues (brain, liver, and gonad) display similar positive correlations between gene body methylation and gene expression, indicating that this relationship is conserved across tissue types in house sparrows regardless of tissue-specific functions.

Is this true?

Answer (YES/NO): NO